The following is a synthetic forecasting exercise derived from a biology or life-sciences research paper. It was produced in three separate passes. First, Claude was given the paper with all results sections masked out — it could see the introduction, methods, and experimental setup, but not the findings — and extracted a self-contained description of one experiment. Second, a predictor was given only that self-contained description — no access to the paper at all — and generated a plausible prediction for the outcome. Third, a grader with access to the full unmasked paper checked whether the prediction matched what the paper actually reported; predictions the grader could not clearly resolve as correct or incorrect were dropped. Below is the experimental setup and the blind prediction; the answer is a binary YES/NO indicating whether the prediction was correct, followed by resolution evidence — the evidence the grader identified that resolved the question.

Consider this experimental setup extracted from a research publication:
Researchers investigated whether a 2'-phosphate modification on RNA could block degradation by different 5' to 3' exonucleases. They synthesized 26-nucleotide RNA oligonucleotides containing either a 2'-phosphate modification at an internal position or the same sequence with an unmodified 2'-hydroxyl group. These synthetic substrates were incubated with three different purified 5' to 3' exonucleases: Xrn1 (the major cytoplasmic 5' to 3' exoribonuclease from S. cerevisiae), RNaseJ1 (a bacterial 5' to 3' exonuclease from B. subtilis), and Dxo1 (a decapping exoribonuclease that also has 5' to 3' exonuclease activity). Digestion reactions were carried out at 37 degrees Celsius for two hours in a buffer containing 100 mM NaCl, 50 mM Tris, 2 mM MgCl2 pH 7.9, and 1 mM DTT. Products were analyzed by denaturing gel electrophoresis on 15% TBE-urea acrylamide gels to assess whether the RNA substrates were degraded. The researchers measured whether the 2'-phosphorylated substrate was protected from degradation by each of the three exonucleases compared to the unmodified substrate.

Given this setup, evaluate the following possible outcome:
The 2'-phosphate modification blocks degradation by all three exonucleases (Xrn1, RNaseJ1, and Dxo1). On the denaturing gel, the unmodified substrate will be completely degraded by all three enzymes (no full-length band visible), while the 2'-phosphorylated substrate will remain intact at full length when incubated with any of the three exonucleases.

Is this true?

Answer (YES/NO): NO